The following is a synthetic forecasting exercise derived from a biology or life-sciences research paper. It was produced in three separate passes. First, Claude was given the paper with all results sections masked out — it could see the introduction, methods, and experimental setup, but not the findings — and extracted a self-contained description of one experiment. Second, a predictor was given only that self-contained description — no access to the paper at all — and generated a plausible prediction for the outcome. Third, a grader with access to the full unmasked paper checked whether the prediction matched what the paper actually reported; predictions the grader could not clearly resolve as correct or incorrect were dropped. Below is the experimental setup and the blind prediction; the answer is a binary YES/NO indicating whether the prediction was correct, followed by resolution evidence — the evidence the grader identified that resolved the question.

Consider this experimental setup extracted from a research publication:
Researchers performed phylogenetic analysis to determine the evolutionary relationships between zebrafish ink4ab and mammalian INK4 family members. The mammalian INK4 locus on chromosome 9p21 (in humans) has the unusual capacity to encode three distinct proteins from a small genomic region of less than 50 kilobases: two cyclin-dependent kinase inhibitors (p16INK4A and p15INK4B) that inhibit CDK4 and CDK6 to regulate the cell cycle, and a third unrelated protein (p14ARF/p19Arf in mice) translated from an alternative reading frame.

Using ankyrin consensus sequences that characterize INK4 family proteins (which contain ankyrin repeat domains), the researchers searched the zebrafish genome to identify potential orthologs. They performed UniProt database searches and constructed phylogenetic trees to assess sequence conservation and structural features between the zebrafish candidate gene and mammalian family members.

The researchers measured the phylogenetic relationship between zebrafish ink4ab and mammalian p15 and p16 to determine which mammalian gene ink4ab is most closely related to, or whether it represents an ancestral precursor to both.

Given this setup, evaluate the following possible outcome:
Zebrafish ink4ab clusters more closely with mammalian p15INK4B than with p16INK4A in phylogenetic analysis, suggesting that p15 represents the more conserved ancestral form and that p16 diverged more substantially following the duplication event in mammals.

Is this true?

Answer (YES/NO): YES